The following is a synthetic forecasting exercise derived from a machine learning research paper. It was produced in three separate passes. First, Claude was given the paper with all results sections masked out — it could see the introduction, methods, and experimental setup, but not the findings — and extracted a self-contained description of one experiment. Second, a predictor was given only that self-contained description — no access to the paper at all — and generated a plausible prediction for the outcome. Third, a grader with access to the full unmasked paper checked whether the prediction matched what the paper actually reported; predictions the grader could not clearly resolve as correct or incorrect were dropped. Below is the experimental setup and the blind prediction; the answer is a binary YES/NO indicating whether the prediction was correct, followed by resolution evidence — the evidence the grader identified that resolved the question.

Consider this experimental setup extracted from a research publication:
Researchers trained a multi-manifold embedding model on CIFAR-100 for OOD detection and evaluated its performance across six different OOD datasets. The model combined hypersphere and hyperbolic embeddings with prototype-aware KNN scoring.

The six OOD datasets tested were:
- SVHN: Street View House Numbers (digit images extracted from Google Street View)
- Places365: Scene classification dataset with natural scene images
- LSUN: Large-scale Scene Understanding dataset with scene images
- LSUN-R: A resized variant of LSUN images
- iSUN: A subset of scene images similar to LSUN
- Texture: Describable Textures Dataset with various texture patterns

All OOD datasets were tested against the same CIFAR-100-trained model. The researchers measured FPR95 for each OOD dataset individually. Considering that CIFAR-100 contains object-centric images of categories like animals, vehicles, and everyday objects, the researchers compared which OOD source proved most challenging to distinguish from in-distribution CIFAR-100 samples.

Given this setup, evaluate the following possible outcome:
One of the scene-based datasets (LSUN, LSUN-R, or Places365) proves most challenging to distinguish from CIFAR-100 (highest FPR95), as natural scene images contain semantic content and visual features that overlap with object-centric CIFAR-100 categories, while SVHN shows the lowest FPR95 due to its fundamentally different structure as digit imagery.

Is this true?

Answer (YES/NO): YES